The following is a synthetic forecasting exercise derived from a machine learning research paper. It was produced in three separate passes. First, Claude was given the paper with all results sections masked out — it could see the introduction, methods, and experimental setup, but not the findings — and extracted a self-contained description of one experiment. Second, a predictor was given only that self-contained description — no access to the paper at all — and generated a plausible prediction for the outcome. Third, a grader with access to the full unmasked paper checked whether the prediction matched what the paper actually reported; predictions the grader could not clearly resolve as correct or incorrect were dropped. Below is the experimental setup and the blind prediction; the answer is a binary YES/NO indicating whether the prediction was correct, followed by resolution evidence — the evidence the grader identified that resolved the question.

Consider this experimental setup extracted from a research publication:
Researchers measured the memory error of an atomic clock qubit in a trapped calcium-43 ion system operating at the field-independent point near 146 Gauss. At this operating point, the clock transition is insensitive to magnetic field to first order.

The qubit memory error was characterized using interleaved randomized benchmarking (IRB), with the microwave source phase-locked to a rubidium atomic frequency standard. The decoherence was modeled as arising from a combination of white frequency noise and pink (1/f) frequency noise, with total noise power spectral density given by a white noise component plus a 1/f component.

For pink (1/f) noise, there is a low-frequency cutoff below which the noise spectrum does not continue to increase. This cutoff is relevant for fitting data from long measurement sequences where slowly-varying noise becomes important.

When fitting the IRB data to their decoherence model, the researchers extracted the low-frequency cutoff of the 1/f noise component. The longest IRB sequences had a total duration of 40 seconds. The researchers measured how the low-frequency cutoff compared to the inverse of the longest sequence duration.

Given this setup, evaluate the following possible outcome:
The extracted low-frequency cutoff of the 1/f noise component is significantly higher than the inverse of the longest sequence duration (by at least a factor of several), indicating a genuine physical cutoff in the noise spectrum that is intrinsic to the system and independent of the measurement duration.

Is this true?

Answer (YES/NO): NO